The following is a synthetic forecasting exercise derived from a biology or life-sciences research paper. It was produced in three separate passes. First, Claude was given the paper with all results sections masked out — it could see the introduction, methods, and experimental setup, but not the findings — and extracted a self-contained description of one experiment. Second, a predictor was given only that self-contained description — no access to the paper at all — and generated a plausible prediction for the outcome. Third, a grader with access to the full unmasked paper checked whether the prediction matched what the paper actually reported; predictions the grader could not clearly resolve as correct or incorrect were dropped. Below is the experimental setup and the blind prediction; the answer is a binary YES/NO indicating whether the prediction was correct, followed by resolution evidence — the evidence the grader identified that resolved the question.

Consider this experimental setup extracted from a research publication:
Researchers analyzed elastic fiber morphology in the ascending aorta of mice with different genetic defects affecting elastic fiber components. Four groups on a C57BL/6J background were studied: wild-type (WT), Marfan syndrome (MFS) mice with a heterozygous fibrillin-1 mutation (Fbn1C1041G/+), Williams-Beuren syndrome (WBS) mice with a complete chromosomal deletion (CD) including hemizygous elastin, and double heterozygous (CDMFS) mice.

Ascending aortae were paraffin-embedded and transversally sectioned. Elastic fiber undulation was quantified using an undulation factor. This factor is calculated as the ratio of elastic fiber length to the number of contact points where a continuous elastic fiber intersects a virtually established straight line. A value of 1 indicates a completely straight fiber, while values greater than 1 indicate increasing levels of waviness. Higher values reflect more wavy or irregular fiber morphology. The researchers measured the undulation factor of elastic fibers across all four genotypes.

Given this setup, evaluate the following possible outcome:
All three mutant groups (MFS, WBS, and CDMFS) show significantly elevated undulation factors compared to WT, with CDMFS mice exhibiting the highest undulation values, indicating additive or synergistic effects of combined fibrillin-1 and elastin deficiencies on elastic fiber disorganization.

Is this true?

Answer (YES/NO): NO